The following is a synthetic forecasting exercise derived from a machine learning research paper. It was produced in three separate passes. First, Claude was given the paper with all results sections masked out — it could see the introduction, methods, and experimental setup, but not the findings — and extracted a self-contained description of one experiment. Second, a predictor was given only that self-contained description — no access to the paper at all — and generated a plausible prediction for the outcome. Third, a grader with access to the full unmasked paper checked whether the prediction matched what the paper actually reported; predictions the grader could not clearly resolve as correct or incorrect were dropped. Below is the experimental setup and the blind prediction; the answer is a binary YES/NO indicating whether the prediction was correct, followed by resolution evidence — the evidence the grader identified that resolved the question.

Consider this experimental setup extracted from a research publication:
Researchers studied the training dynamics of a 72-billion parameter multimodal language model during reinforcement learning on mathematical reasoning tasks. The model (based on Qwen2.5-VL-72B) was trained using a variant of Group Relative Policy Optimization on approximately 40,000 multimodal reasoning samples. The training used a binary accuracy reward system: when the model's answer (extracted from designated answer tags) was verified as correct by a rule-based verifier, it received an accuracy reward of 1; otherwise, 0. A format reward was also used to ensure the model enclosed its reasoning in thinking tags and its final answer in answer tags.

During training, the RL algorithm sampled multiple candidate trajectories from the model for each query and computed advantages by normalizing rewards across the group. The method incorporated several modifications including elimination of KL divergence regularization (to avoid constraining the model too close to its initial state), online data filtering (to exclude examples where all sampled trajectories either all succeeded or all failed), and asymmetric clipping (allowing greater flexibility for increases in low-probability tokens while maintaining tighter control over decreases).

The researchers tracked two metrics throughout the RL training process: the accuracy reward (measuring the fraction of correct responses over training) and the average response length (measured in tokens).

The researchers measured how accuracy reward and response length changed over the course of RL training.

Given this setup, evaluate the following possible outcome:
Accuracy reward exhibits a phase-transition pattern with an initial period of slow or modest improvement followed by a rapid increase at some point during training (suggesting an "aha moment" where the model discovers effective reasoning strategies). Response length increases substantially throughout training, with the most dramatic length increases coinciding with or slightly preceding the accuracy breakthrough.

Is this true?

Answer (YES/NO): NO